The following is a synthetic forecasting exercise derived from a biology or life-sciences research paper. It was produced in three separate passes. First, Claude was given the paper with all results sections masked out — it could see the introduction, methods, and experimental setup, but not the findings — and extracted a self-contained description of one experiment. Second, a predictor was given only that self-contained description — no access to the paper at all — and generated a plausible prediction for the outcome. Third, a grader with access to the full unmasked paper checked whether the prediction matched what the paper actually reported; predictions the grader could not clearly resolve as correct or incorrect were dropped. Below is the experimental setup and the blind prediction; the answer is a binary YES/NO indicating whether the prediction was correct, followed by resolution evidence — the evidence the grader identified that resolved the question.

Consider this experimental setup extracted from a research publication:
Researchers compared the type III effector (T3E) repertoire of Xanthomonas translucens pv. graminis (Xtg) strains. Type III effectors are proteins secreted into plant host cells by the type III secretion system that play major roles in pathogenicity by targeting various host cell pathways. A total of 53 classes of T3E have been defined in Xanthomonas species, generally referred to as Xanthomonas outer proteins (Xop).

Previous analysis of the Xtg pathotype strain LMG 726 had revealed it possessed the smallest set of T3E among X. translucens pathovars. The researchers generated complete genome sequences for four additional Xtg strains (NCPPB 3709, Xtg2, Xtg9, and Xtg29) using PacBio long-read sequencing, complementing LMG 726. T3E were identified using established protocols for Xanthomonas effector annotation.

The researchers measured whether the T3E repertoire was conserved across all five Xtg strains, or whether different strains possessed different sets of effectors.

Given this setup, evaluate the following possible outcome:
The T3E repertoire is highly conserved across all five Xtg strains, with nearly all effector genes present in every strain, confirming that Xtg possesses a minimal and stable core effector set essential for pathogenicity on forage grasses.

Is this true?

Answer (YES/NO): YES